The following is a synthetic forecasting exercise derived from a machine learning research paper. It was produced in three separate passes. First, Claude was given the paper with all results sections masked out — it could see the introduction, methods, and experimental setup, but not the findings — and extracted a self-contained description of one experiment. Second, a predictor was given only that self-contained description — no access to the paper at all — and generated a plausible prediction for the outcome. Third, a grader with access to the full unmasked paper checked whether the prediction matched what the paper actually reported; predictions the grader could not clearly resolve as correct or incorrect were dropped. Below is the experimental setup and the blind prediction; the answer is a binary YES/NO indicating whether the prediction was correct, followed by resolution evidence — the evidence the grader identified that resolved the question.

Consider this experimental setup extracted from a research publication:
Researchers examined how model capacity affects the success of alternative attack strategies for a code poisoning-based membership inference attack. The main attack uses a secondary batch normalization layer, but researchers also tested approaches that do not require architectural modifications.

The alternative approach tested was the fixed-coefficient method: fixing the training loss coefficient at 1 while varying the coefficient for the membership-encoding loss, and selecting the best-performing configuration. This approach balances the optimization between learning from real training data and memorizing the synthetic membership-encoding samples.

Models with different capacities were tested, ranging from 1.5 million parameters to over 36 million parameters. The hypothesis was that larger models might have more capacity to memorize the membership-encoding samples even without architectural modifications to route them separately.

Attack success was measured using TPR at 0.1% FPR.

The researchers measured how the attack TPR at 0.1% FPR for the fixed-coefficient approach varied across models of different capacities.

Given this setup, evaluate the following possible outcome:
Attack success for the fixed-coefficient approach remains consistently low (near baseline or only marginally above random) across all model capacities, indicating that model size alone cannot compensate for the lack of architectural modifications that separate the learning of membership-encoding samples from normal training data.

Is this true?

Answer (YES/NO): NO